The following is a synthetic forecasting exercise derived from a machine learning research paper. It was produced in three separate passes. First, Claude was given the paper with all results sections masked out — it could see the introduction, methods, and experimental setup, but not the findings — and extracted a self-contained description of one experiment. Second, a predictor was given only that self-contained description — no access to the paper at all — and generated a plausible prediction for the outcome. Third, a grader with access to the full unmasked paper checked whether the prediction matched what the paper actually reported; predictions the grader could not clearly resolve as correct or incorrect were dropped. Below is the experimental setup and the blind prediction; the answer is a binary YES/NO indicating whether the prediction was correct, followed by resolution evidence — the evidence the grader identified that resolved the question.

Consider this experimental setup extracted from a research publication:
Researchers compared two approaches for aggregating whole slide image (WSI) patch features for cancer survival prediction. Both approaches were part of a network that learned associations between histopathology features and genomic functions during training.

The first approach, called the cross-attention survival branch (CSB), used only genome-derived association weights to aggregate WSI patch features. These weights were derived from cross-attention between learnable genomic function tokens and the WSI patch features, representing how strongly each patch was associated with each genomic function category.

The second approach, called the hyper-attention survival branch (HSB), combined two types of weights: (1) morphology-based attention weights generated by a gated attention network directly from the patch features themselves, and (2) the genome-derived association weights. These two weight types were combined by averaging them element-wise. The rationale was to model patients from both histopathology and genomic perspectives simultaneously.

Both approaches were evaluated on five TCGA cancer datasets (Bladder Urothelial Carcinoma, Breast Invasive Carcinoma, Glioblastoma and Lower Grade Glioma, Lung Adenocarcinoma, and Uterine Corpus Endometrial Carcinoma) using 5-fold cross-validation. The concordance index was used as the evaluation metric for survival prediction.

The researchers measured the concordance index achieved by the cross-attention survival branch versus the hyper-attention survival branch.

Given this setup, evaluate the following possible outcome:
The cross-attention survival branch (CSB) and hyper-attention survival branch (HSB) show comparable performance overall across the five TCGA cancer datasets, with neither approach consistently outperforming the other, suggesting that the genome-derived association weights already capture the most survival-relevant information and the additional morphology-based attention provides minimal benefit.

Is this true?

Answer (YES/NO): NO